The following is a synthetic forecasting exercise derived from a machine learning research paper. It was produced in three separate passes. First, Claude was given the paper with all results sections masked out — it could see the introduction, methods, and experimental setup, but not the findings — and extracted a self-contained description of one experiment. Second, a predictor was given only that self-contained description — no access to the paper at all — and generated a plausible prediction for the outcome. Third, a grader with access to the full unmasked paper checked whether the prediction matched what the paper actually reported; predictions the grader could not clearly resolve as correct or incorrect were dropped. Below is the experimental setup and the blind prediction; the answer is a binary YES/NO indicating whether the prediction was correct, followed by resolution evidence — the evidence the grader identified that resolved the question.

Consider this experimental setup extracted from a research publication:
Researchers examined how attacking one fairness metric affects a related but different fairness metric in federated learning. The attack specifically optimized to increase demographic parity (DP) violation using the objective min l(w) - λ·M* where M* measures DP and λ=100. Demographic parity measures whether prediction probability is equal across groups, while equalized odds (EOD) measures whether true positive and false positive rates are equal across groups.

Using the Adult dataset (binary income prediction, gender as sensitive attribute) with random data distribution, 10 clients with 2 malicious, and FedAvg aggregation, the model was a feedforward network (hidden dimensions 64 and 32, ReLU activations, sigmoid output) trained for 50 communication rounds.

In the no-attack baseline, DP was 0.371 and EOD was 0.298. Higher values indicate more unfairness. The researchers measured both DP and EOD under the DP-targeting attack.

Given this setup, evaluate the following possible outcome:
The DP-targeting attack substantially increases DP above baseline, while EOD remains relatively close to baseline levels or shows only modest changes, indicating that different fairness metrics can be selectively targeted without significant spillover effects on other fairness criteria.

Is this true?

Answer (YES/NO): NO